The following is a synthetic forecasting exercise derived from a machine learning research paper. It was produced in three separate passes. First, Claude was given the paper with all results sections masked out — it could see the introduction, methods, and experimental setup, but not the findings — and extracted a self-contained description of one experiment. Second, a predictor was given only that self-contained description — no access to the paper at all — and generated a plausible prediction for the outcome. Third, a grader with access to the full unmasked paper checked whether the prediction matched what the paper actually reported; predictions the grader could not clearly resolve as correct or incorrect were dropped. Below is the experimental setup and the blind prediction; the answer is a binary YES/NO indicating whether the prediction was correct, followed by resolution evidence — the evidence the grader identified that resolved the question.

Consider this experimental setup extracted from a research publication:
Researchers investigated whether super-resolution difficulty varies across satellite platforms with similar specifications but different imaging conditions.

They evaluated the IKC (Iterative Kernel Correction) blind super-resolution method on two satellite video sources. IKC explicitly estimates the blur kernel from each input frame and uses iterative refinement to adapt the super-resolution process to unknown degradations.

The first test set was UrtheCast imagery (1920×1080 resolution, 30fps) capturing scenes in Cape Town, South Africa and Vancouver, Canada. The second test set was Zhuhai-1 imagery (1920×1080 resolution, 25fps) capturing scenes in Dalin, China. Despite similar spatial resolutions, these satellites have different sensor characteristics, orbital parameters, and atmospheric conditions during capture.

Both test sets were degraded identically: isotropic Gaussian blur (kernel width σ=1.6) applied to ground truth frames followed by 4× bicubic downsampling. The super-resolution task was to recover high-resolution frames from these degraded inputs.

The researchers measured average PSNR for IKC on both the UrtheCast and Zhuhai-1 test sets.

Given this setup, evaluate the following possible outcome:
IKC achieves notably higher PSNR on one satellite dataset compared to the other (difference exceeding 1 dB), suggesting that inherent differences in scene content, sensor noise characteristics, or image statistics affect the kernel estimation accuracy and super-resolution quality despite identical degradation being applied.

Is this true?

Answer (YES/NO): YES